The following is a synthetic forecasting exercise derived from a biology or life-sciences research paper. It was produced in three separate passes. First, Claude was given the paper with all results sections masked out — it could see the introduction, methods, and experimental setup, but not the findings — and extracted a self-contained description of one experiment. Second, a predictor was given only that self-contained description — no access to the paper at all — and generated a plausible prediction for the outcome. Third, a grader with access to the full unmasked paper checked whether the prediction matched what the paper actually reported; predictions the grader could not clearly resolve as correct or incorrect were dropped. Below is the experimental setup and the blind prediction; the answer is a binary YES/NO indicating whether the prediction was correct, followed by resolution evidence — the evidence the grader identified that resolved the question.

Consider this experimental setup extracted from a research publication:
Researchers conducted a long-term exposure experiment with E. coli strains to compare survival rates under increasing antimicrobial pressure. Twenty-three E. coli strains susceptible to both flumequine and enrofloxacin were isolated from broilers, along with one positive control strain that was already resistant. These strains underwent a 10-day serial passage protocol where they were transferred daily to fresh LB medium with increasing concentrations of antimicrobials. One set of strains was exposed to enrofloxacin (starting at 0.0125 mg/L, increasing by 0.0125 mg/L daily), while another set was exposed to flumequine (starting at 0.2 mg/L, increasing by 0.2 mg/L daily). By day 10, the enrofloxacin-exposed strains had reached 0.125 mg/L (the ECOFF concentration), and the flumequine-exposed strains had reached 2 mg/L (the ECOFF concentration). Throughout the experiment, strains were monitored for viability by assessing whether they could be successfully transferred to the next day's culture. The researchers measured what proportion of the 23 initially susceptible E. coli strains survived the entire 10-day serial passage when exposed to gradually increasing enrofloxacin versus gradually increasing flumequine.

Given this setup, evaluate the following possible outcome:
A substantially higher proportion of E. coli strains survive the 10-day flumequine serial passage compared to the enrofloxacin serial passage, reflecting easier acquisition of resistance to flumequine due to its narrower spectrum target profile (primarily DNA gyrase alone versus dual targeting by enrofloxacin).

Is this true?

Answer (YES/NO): NO